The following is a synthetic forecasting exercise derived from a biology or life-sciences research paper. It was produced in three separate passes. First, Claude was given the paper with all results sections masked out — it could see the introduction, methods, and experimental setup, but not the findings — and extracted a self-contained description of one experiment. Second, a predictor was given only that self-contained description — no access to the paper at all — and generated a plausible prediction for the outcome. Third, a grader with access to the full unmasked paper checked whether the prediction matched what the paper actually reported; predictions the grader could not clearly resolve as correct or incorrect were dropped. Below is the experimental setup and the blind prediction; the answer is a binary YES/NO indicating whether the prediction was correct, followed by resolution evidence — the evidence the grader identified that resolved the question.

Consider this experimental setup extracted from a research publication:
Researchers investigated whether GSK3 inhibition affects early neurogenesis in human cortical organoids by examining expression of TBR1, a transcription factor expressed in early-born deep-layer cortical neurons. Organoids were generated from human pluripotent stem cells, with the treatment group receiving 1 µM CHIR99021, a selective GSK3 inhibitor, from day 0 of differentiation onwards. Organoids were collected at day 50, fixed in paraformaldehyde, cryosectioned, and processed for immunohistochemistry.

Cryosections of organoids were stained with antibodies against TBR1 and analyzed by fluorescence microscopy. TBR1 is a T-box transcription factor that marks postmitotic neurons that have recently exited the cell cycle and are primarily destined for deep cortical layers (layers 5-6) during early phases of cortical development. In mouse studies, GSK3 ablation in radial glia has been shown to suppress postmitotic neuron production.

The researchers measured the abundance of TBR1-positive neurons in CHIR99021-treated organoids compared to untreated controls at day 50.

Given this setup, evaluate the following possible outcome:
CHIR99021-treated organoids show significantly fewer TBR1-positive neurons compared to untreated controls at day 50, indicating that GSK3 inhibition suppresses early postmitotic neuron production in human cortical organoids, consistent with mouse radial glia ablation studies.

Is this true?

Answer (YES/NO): NO